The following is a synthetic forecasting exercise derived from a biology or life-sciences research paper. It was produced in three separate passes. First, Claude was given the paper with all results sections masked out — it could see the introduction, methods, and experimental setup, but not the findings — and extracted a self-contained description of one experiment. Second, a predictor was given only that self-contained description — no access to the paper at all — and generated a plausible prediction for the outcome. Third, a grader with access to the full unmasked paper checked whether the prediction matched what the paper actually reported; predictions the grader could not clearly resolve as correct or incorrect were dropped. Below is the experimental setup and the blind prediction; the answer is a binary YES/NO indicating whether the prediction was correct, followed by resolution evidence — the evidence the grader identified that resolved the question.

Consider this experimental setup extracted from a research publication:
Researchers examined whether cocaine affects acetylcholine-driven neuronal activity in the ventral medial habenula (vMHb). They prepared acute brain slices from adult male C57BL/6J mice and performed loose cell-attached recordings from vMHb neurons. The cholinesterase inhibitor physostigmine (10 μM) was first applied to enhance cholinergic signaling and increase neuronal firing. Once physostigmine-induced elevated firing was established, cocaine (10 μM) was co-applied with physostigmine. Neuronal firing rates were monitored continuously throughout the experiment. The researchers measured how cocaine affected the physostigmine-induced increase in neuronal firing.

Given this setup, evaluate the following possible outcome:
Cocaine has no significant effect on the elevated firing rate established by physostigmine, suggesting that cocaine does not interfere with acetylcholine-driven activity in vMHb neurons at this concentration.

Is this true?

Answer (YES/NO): NO